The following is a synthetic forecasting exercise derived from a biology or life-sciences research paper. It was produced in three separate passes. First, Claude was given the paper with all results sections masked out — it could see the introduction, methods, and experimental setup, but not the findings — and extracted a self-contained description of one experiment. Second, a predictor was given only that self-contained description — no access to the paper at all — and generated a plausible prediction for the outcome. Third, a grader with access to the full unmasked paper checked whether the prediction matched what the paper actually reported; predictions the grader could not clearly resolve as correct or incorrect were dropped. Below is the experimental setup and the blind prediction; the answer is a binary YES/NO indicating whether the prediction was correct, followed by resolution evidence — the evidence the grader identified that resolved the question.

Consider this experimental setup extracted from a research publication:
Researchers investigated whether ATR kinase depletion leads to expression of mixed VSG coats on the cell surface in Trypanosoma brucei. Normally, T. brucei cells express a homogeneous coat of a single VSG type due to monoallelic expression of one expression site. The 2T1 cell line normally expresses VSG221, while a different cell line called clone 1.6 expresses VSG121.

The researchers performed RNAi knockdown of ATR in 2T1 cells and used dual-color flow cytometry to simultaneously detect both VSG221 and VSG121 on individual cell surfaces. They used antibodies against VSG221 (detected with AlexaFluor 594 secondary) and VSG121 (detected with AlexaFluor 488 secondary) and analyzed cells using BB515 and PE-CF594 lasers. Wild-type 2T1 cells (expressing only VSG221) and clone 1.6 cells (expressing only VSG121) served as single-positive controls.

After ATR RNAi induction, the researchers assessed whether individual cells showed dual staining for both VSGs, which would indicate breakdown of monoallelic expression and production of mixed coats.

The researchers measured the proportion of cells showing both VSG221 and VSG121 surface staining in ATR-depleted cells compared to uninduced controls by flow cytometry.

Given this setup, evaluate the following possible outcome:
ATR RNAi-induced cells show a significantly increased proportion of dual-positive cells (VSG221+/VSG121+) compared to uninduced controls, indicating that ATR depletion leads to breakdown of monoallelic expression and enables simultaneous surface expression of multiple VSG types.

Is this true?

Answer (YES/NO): YES